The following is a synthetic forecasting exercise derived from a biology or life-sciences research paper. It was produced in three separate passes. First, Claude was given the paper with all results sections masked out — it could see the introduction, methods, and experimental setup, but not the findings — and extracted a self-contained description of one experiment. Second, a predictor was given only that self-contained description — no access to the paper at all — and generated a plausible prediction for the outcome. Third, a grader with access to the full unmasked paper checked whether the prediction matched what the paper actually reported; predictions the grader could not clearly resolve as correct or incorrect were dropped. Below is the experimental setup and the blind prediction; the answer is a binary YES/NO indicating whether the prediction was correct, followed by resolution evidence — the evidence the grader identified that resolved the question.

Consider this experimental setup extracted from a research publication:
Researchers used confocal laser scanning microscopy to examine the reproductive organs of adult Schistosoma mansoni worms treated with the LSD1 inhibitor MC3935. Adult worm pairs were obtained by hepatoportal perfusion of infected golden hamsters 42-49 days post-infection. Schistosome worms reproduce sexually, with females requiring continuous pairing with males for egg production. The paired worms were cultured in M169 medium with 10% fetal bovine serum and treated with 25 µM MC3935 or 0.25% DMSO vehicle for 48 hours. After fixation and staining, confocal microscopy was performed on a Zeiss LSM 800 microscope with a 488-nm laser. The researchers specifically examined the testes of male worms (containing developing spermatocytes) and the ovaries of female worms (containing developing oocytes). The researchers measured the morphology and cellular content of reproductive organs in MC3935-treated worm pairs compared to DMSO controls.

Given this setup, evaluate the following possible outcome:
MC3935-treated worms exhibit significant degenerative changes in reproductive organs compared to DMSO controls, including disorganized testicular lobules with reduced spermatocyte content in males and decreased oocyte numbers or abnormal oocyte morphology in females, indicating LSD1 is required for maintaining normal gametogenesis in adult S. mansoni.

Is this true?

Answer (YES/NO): YES